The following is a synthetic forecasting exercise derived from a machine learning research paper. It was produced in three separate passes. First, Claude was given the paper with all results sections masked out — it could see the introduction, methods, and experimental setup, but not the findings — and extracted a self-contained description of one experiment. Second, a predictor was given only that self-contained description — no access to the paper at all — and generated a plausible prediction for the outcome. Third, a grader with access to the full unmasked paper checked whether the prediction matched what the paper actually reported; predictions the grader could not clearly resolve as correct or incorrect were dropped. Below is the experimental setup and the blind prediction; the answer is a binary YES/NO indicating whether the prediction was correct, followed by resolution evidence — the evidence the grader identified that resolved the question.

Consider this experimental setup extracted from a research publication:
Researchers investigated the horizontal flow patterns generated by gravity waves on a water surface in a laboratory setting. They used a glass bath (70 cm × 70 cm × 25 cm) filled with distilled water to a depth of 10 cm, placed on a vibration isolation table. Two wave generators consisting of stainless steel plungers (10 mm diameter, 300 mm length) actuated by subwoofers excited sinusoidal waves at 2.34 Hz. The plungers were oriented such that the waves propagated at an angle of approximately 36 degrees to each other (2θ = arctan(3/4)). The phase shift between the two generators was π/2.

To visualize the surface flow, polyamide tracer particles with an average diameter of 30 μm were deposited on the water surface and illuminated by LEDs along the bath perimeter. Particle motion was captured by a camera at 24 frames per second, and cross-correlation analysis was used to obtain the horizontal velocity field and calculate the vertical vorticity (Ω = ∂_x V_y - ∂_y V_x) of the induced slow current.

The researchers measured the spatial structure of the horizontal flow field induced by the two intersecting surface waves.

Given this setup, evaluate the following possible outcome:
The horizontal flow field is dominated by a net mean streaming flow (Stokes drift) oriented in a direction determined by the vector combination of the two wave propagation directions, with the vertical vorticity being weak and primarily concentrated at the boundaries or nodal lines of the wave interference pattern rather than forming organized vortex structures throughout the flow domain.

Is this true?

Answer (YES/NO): NO